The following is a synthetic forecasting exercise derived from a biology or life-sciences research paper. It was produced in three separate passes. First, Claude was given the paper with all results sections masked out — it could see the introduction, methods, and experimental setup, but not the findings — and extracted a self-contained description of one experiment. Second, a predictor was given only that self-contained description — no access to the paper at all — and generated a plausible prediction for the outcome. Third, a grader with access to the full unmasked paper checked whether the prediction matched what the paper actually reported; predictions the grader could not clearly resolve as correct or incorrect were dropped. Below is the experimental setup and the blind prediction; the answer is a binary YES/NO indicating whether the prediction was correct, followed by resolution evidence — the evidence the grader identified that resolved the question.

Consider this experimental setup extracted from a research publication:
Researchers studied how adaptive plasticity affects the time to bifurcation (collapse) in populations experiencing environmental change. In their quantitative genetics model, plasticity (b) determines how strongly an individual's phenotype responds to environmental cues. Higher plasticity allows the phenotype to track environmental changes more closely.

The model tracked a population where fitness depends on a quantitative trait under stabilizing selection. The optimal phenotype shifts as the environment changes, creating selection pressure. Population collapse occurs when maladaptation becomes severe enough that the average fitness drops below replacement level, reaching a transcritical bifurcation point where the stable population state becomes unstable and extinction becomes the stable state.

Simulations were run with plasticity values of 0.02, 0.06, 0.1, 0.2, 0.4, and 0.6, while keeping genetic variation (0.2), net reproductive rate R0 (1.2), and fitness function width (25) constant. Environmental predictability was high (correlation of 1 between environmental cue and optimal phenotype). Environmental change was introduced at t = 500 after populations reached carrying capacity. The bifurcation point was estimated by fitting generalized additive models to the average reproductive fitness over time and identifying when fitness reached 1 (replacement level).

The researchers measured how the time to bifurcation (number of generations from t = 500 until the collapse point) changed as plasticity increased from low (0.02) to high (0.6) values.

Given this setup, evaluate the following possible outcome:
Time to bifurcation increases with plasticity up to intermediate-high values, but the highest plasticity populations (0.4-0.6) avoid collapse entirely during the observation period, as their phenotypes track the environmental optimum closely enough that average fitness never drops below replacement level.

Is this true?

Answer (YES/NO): NO